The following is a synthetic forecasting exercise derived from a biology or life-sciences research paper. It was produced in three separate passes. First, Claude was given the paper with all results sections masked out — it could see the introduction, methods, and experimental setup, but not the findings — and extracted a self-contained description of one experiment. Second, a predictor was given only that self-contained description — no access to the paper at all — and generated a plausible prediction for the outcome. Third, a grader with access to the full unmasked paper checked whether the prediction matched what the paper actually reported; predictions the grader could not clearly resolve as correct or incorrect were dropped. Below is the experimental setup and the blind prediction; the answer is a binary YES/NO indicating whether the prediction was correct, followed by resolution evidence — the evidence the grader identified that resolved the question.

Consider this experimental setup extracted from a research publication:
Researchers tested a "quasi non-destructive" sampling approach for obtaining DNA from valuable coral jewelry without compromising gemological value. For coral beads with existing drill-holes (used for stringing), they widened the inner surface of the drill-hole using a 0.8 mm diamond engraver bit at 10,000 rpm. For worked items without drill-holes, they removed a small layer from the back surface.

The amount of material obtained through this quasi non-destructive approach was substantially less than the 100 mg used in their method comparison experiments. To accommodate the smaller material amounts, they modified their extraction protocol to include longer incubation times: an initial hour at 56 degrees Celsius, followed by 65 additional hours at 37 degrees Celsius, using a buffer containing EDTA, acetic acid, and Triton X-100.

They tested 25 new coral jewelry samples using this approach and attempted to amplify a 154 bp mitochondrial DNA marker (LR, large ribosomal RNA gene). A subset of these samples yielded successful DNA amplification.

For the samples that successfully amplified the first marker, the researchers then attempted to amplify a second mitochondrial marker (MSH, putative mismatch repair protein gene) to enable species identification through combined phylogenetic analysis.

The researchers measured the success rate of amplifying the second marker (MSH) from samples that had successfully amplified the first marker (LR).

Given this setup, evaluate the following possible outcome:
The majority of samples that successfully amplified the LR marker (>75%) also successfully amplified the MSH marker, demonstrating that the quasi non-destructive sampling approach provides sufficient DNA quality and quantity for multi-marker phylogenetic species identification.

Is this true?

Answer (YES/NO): YES